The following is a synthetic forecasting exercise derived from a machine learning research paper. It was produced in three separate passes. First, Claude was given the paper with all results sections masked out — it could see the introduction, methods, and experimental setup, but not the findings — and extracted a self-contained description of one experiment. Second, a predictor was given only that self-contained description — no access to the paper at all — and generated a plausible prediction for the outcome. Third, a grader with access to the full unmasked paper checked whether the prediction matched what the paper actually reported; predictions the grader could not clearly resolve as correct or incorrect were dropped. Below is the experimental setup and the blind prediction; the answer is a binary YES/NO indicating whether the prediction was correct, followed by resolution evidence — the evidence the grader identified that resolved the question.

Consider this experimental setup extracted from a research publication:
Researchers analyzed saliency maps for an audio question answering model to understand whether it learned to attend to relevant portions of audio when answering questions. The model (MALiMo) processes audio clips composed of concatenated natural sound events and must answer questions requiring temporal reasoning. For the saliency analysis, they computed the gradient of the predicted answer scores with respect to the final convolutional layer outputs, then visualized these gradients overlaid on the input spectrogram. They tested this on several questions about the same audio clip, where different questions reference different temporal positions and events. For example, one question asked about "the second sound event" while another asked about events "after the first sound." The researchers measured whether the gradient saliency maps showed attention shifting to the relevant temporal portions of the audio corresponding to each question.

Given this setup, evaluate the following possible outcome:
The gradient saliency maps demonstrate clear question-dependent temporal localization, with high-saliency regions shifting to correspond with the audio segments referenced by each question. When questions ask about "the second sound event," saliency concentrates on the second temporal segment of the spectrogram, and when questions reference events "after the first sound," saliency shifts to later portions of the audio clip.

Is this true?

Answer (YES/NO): YES